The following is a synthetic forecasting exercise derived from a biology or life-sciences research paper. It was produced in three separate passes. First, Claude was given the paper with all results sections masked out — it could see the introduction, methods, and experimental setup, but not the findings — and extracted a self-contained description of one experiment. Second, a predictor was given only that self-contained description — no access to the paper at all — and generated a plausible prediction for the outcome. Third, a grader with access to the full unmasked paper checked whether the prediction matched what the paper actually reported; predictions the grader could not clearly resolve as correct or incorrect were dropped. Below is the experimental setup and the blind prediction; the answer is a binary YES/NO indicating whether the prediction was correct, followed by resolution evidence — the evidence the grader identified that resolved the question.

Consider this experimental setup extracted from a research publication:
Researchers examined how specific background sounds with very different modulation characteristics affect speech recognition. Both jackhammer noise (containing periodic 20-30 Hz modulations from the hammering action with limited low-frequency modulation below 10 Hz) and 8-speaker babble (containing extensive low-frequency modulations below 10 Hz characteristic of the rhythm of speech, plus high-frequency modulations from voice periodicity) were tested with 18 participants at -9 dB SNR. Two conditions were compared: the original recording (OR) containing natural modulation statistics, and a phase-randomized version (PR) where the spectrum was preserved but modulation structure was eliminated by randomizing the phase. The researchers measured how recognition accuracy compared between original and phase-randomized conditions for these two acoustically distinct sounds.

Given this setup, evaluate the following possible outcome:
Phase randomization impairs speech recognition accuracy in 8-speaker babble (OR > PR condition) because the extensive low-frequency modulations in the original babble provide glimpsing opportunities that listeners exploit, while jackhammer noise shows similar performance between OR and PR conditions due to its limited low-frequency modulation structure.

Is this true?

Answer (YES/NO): NO